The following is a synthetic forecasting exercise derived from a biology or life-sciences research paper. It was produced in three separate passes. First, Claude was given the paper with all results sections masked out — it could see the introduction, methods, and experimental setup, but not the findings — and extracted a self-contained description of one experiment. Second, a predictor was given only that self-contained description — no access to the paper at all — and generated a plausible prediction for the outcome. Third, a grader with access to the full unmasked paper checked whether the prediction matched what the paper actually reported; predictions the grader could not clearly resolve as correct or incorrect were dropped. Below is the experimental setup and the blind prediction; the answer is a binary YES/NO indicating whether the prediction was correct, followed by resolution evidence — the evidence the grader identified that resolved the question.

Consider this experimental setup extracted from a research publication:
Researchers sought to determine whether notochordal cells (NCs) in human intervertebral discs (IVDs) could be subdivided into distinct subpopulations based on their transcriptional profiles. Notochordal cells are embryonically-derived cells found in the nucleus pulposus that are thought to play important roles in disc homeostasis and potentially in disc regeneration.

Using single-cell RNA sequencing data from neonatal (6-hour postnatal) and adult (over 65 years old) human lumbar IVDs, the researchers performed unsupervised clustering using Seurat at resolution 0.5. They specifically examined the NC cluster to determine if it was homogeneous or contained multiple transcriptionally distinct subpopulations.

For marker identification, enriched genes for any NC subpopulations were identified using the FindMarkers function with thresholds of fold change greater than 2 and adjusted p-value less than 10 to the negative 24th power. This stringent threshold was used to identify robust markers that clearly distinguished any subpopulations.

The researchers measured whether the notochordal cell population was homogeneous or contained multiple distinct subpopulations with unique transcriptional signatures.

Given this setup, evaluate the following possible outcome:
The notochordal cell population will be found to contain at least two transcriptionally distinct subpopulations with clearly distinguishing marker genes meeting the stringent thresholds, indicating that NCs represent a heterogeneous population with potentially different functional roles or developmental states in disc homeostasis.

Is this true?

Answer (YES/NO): YES